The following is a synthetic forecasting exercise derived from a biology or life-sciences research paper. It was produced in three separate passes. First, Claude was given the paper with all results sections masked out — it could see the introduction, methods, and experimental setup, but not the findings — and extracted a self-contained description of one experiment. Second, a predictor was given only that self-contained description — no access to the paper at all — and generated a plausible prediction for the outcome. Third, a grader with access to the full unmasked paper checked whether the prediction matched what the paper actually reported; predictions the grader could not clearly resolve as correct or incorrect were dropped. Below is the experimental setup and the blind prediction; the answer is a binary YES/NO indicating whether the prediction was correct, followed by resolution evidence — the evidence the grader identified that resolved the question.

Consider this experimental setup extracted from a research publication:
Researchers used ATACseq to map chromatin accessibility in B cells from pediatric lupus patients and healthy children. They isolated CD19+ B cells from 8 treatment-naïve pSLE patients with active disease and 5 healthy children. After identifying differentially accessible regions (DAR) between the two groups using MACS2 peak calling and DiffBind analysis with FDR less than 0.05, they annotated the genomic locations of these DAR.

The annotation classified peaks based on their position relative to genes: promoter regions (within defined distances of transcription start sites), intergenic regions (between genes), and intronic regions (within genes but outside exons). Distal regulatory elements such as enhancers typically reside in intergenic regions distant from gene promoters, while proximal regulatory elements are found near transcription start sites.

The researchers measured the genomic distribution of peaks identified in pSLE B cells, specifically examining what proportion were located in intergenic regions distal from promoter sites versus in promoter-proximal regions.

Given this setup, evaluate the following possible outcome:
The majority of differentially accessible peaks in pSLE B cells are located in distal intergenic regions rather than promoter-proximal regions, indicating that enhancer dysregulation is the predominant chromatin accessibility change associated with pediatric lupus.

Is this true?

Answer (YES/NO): YES